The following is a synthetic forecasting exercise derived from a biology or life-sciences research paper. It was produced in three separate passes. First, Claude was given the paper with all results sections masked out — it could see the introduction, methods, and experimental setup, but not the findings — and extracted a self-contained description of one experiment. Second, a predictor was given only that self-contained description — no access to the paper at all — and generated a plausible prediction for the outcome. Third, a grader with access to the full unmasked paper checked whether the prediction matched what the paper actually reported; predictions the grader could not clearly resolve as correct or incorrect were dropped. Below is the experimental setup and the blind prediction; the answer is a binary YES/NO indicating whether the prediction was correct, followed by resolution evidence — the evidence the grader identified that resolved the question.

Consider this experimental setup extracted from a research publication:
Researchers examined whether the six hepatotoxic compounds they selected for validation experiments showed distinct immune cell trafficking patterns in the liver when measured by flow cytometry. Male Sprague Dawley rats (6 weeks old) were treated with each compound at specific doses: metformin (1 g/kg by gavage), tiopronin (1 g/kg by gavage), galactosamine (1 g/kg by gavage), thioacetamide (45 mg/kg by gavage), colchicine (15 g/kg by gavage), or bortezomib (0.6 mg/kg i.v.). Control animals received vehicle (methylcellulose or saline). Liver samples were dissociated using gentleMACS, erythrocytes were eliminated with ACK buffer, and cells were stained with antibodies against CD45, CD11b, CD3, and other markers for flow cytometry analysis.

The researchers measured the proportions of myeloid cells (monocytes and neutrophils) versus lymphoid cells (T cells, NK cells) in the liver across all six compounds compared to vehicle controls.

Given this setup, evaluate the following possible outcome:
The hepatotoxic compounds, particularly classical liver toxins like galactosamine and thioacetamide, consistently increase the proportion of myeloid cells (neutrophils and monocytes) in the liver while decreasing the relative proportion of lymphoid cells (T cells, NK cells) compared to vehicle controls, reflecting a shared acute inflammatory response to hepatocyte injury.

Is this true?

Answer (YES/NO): NO